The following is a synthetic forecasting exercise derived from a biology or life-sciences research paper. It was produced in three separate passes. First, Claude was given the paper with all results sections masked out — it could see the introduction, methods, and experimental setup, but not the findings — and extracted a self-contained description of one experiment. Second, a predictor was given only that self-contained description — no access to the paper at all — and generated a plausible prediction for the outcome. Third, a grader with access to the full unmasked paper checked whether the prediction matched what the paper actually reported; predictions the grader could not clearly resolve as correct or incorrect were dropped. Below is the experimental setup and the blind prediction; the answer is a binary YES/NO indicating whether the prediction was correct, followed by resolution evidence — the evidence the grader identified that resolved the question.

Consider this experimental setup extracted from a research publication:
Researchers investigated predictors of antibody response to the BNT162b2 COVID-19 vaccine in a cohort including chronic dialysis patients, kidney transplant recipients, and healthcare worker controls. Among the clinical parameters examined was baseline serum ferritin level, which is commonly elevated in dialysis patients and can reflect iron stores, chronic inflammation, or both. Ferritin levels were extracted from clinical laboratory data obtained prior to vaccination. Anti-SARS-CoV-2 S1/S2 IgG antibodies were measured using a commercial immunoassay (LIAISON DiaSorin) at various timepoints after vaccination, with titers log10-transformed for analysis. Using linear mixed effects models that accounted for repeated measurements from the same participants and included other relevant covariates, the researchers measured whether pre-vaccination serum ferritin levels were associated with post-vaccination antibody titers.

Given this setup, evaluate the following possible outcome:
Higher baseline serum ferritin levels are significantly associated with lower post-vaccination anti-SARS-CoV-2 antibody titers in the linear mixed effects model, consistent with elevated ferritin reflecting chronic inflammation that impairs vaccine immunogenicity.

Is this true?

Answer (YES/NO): YES